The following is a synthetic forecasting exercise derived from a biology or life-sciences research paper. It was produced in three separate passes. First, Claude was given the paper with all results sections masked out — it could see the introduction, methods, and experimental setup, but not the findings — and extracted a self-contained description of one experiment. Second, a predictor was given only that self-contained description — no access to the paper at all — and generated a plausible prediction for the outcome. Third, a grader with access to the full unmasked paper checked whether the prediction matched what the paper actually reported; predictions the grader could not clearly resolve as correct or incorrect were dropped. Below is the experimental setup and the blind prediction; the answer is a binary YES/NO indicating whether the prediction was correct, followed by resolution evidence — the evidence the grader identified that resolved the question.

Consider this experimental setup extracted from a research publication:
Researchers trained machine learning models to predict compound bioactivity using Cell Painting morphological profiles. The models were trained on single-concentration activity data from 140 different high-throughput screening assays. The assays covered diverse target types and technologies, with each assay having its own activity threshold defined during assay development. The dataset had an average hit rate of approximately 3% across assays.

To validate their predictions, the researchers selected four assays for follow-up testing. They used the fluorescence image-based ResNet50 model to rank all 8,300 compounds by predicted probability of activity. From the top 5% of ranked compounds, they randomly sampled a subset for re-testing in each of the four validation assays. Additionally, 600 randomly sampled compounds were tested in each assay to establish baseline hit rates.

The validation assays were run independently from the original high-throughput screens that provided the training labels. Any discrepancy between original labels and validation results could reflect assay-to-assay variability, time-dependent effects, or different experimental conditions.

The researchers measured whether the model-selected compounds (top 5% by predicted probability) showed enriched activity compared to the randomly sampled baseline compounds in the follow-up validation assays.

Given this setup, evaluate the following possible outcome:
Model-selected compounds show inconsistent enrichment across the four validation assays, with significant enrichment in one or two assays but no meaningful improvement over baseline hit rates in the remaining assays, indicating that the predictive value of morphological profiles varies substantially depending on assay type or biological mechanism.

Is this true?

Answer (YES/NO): NO